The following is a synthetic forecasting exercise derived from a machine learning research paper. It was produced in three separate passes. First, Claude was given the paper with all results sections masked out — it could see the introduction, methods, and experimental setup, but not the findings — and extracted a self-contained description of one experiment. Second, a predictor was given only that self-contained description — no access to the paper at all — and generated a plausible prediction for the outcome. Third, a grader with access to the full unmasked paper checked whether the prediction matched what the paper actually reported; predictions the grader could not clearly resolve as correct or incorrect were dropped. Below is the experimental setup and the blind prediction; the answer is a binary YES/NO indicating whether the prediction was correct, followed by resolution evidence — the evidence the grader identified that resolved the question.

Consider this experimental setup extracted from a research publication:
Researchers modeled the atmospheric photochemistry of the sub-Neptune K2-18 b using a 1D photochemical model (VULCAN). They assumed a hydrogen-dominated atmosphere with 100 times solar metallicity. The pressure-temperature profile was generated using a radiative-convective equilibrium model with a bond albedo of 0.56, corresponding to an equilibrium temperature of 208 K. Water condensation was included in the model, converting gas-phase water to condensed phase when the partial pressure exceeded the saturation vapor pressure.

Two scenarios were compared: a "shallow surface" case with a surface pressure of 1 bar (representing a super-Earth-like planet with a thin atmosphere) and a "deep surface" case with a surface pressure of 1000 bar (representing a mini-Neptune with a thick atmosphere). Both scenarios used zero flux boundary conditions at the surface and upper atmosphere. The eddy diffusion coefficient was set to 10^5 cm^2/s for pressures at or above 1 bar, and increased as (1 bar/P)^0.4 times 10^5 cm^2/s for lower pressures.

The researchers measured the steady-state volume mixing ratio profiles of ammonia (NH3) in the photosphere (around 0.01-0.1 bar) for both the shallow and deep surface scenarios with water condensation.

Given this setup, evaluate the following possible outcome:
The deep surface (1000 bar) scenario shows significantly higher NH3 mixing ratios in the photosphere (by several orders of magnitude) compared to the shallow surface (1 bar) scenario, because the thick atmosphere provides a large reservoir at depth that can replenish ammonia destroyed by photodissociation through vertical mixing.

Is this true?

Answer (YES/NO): YES